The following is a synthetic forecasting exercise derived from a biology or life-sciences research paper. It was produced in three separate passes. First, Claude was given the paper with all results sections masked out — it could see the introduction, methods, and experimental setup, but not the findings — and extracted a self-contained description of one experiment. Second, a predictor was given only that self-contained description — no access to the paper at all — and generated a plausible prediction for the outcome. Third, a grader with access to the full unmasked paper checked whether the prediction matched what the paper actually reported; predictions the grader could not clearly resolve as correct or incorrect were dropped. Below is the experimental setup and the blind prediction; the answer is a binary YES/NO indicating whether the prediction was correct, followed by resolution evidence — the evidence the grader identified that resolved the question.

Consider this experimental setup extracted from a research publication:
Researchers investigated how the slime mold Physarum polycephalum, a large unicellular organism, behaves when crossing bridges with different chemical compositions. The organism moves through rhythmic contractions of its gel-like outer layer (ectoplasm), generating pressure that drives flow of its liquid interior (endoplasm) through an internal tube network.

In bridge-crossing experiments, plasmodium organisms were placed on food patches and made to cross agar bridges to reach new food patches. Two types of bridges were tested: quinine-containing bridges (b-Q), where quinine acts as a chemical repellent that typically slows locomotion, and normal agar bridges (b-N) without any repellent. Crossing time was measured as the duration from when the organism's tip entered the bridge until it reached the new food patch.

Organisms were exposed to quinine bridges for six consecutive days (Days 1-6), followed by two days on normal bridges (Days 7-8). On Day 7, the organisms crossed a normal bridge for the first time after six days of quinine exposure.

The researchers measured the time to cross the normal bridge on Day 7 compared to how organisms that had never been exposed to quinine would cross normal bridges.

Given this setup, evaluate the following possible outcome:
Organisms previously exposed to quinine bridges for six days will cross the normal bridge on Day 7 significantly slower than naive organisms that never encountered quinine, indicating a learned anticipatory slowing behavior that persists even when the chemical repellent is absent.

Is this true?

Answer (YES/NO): NO